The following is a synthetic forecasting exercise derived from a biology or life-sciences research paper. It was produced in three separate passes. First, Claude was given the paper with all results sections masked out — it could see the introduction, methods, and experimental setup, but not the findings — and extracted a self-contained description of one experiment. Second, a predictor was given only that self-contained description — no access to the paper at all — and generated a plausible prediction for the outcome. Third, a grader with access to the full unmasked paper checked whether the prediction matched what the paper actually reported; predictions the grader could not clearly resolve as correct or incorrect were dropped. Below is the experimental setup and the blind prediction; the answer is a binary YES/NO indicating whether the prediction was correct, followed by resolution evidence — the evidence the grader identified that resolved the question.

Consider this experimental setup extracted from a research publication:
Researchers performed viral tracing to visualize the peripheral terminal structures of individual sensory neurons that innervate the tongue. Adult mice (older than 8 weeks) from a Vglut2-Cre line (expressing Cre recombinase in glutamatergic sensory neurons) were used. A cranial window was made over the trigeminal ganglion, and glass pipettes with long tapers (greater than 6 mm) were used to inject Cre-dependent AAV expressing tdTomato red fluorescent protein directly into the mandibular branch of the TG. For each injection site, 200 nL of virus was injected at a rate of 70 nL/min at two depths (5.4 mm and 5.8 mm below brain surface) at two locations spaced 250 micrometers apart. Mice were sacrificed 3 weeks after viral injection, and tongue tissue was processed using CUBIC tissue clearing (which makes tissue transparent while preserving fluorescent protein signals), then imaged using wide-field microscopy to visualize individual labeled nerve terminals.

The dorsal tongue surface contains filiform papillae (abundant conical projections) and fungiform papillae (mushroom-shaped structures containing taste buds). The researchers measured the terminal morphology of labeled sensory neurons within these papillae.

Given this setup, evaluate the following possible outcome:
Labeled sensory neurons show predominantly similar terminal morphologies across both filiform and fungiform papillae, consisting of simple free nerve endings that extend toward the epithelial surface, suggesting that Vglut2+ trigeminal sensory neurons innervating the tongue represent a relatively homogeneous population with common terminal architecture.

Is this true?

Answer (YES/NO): NO